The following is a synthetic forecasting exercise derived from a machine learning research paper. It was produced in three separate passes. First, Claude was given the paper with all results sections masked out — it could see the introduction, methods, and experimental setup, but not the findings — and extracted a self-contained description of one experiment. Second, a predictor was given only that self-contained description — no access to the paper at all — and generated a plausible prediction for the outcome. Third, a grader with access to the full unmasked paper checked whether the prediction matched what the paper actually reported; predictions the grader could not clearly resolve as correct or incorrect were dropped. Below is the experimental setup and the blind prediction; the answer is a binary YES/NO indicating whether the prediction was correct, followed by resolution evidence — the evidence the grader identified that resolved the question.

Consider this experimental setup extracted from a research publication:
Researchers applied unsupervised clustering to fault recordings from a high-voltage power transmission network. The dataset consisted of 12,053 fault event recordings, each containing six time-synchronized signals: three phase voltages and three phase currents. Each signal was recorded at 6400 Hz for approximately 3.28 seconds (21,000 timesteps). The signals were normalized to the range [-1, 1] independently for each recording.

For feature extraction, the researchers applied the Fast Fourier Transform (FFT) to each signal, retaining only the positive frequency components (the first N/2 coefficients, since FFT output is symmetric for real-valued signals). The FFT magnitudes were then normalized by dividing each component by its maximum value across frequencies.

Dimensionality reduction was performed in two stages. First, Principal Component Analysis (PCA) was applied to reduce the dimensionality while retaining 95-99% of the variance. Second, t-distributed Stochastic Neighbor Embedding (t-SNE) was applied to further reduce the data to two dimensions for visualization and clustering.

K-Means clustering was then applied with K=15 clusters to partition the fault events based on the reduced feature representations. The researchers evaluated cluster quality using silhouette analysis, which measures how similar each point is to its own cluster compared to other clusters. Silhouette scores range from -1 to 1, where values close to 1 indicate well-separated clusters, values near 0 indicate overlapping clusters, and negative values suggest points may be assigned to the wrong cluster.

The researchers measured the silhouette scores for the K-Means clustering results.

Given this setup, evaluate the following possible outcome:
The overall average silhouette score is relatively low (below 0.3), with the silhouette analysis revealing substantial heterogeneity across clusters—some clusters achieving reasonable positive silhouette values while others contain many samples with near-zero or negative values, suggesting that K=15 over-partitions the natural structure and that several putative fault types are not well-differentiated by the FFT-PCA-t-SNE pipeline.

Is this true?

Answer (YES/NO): NO